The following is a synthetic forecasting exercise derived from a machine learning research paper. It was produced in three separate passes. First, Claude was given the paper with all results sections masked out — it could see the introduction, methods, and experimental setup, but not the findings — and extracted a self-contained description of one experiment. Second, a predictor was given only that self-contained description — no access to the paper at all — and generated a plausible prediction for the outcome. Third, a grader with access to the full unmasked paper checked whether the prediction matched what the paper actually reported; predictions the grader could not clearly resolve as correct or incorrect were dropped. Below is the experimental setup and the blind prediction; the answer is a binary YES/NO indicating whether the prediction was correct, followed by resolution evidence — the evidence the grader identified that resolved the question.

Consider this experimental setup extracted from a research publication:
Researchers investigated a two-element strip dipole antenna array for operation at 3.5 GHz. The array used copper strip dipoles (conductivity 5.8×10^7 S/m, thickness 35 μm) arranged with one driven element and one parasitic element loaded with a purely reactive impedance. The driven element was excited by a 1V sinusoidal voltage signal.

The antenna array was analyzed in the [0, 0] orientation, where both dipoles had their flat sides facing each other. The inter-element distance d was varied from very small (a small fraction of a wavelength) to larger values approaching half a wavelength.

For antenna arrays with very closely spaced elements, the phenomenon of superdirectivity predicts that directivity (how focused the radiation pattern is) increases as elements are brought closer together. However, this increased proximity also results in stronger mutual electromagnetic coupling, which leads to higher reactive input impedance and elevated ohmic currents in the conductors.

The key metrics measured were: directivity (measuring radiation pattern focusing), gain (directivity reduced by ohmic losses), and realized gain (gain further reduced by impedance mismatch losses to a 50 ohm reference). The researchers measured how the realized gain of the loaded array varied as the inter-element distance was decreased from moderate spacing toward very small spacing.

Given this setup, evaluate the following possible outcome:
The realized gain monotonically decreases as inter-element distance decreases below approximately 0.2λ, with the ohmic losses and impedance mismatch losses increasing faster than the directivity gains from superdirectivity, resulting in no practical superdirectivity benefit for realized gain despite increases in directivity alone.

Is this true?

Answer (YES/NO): NO